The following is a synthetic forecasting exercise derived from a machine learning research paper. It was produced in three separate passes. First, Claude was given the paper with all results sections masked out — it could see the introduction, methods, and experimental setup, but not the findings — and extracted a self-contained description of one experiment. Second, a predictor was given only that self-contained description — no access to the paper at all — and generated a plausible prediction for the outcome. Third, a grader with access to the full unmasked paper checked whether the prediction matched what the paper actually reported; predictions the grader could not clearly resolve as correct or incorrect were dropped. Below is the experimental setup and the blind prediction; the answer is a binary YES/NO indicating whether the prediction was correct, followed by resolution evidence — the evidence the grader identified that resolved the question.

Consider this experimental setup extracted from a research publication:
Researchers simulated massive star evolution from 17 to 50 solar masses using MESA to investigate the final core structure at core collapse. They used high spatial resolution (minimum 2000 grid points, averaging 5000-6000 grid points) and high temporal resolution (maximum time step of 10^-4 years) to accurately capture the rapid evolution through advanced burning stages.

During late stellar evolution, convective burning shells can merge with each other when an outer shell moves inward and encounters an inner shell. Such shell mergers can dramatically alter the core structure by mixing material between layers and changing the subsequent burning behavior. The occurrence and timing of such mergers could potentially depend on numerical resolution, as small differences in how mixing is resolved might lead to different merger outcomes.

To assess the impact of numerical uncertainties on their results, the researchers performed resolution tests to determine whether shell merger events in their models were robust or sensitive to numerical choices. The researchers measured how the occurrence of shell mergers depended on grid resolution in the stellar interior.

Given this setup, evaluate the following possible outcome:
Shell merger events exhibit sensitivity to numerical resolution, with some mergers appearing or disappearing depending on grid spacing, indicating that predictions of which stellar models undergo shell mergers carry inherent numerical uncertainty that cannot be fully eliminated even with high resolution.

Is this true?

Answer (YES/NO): NO